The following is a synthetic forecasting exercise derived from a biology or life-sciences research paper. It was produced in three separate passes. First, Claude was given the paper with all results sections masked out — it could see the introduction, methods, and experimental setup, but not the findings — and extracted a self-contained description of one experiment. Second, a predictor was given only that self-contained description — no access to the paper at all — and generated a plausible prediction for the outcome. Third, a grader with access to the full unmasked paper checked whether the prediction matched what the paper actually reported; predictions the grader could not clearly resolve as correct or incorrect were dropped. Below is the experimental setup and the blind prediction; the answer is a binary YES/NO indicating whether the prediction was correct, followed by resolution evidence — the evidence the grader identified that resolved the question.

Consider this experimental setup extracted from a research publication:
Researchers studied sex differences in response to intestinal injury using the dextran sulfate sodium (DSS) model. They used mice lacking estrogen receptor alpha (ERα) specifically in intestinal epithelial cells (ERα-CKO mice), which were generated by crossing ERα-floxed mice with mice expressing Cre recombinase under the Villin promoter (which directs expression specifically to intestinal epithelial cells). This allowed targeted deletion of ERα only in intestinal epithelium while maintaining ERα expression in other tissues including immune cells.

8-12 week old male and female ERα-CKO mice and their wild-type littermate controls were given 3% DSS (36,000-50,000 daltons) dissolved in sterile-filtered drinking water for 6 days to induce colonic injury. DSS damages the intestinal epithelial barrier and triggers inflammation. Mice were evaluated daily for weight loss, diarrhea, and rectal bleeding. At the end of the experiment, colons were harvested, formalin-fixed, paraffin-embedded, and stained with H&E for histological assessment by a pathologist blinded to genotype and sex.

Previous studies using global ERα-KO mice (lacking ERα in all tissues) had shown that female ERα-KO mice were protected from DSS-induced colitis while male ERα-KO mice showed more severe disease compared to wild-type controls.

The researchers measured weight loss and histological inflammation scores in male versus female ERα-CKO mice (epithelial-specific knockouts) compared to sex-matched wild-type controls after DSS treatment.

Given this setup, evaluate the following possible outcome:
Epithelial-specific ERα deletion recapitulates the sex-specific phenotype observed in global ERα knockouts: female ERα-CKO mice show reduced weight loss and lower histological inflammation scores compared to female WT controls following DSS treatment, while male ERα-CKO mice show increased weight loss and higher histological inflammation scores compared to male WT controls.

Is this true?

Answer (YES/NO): YES